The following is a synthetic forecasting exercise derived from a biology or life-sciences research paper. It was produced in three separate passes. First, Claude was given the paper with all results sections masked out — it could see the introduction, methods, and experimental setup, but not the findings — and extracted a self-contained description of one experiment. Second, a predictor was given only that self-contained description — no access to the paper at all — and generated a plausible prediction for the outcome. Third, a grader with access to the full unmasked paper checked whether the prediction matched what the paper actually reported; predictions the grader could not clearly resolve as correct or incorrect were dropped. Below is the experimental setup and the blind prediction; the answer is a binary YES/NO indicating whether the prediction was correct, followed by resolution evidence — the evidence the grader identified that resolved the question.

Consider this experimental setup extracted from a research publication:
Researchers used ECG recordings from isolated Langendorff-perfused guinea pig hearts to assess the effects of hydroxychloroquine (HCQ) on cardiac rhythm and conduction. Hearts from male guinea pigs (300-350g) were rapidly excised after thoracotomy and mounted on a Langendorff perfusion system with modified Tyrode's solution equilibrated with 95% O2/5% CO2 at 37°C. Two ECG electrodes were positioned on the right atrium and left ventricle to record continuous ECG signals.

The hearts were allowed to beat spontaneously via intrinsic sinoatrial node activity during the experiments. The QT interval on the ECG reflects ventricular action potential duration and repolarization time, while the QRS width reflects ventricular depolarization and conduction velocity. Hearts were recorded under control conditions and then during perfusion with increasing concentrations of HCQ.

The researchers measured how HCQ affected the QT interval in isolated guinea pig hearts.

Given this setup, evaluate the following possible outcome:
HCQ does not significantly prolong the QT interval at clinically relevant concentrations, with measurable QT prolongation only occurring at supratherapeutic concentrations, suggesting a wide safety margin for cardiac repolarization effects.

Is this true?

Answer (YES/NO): NO